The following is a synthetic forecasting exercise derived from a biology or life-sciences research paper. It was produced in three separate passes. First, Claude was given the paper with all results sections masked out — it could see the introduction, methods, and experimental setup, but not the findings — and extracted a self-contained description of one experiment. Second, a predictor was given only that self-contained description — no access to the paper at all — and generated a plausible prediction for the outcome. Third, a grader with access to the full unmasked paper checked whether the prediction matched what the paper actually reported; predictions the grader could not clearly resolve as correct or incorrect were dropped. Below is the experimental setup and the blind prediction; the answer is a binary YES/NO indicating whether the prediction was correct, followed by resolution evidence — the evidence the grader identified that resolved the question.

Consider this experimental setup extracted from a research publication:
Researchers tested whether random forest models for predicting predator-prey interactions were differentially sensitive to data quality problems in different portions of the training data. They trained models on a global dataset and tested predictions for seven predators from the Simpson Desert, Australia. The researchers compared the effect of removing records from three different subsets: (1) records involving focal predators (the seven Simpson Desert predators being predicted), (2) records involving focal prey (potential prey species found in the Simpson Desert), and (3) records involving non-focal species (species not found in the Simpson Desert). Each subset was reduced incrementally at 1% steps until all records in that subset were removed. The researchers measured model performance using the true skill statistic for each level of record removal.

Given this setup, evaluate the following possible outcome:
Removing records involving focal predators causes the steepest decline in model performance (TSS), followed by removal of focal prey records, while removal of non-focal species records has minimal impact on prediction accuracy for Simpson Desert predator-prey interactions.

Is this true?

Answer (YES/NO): YES